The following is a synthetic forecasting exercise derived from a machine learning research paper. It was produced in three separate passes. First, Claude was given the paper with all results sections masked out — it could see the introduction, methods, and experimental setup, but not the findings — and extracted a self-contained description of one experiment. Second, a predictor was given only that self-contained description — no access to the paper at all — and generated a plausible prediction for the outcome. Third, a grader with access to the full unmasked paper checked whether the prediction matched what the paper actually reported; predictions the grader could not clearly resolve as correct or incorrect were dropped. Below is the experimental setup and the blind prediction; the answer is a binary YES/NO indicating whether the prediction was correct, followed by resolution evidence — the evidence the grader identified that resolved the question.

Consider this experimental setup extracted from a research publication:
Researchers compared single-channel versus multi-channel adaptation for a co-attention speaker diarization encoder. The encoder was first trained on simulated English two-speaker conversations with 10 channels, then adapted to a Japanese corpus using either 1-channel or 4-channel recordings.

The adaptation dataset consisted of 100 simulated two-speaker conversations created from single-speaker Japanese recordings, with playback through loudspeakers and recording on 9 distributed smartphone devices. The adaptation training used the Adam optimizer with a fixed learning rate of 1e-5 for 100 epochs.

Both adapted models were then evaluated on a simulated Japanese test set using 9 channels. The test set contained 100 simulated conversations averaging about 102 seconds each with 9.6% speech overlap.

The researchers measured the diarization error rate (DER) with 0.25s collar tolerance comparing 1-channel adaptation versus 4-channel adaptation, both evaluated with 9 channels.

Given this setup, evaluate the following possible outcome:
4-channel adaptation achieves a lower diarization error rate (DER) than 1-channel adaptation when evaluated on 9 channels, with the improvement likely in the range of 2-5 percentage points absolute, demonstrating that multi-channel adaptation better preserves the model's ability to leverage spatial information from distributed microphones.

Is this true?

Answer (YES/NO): NO